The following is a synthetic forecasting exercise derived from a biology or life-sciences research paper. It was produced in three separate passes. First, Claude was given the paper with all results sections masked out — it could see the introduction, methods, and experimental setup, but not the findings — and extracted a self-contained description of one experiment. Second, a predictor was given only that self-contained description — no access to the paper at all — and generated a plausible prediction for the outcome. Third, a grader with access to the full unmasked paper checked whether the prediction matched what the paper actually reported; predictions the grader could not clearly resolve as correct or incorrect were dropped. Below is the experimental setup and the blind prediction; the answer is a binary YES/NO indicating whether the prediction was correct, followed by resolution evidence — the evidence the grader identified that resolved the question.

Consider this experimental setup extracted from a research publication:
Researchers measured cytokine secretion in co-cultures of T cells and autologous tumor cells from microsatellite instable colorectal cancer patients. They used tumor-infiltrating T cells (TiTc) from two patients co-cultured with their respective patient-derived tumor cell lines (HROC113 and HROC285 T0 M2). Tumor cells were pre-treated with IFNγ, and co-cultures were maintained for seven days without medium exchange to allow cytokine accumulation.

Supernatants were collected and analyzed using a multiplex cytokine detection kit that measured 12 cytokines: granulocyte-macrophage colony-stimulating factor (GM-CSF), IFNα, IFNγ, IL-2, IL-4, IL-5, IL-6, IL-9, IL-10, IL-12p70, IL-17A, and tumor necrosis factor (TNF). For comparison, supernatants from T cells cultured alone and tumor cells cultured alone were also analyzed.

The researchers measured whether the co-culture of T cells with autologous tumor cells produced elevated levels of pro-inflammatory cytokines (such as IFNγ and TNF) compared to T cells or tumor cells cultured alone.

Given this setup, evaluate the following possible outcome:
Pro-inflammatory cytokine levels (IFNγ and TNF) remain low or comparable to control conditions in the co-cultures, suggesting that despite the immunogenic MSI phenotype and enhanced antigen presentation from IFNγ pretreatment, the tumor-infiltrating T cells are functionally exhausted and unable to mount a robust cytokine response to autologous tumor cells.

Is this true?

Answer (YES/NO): YES